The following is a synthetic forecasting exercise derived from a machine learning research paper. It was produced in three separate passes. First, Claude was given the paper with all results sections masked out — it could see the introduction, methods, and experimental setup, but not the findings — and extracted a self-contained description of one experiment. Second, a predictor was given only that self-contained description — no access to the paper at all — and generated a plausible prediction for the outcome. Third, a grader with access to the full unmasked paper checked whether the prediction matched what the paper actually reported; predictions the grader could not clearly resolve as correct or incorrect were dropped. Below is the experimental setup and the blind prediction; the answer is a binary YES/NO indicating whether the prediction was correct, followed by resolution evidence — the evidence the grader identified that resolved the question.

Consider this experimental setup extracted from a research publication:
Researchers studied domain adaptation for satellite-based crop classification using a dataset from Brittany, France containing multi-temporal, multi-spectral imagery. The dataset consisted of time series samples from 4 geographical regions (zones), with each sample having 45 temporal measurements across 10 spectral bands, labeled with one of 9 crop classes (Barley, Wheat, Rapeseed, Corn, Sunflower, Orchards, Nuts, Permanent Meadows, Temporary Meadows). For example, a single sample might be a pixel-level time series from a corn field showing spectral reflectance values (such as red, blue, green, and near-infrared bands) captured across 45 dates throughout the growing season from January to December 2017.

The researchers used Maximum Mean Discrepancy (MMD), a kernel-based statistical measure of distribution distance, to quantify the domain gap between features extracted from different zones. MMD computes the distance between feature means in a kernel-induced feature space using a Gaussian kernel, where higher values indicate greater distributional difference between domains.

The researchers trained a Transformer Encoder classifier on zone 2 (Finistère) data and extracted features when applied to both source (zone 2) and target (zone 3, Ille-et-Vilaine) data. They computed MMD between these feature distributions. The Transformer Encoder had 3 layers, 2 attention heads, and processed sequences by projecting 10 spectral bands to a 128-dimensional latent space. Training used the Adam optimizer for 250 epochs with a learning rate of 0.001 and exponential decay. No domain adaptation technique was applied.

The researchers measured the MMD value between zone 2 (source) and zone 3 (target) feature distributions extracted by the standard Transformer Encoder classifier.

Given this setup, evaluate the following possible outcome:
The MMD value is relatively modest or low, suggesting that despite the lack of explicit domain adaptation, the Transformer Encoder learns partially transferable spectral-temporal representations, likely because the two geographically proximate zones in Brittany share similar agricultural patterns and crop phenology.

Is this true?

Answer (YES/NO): NO